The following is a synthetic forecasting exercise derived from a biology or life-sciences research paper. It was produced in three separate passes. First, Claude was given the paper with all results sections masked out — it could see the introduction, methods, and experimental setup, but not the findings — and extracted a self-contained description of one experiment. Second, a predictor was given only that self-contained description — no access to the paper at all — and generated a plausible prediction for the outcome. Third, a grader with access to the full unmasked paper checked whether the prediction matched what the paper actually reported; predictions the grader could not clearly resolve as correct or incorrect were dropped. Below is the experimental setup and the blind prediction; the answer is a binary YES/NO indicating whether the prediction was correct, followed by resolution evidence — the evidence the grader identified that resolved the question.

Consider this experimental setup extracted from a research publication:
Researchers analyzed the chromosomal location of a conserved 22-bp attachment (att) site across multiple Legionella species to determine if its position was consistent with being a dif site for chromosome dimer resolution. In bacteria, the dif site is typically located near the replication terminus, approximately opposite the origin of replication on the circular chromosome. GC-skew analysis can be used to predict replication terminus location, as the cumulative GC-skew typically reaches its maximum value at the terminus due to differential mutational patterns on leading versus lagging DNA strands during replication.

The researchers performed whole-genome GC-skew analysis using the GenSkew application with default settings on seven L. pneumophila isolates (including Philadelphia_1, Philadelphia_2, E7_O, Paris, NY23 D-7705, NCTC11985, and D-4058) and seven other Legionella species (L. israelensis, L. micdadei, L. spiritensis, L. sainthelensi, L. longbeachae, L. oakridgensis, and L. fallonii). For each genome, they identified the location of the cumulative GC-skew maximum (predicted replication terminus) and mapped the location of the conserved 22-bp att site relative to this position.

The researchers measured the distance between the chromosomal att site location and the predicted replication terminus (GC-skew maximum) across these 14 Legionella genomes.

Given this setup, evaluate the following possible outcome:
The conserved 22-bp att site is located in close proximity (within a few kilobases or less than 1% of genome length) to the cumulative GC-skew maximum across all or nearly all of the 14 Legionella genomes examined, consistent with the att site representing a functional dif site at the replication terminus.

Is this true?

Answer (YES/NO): NO